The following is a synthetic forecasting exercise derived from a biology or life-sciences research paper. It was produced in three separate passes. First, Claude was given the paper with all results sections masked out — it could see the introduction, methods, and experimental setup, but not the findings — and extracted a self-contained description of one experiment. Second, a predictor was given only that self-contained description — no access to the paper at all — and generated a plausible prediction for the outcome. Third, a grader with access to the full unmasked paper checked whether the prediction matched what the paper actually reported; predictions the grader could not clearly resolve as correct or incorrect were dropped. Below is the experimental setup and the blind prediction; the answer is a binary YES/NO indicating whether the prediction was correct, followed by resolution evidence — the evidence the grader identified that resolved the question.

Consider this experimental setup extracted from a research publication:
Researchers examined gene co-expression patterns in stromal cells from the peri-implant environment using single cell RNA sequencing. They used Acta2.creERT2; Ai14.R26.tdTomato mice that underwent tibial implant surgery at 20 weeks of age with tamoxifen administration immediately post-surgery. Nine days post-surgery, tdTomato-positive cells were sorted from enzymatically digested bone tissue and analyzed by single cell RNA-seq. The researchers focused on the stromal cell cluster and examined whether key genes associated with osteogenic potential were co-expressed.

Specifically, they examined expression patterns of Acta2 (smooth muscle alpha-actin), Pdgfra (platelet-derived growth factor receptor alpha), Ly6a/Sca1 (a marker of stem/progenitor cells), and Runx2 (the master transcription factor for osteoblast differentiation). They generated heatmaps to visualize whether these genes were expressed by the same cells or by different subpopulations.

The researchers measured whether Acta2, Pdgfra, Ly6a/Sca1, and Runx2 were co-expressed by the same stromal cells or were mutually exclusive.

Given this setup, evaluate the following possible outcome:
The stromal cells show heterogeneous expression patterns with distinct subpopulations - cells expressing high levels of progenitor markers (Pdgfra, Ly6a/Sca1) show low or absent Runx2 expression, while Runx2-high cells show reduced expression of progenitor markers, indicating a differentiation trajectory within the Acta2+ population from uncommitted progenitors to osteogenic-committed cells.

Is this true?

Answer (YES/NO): NO